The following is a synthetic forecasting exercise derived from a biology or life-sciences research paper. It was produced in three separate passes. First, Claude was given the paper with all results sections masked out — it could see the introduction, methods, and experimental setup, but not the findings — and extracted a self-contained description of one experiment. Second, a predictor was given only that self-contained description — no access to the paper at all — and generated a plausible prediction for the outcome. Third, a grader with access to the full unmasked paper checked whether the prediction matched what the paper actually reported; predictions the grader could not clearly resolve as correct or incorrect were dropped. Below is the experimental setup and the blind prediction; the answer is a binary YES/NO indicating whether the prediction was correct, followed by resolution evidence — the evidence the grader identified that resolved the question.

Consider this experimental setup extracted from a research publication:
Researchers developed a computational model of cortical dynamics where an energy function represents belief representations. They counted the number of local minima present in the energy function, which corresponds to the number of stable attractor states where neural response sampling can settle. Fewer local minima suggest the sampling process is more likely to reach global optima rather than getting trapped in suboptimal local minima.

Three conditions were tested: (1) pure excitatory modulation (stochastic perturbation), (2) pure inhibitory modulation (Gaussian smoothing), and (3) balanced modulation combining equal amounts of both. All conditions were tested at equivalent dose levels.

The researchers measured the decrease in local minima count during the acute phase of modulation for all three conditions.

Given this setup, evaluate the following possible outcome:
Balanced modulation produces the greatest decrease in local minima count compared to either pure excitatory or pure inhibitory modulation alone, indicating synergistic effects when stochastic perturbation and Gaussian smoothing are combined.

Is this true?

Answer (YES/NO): YES